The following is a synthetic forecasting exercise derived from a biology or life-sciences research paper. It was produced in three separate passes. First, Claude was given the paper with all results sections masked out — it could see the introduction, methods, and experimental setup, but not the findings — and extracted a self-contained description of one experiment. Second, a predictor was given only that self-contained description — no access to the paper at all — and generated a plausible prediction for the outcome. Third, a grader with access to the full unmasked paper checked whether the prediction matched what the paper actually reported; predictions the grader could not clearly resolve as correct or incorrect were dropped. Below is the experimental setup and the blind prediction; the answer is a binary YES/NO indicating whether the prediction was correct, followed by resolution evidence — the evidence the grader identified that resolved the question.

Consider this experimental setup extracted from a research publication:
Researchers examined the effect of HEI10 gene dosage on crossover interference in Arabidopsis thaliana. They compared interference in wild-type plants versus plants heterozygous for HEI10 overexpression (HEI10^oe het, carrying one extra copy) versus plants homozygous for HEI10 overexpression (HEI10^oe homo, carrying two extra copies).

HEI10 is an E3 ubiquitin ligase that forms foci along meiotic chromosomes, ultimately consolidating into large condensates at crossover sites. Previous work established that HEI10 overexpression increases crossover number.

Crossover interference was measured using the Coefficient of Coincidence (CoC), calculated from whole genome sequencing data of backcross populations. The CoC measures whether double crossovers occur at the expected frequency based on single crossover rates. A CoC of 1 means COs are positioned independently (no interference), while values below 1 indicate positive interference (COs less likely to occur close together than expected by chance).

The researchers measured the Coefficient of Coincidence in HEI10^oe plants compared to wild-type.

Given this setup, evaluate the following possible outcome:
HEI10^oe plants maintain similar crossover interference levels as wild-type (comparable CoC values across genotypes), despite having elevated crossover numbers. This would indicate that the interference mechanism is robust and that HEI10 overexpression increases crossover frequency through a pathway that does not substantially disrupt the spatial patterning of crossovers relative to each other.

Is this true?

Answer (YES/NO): NO